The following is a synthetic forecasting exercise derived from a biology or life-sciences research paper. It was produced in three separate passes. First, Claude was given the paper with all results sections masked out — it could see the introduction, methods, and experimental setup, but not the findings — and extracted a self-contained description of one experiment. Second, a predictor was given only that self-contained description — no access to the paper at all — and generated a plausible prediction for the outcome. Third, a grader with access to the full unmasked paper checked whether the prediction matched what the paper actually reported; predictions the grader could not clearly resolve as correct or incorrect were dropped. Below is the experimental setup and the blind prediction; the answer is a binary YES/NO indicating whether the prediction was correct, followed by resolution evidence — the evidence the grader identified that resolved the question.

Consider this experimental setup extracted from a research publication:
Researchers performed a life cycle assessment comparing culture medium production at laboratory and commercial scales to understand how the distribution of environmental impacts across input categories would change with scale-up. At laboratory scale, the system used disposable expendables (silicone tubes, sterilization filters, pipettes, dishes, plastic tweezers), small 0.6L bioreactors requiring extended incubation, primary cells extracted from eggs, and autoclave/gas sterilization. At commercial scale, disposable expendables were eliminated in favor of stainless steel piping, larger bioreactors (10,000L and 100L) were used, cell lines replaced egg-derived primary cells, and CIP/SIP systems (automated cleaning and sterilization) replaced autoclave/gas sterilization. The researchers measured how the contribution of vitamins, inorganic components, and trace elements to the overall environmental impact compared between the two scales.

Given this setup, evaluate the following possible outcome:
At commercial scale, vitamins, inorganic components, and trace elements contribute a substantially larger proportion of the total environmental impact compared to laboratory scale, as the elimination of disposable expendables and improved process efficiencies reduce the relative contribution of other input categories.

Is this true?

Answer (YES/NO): NO